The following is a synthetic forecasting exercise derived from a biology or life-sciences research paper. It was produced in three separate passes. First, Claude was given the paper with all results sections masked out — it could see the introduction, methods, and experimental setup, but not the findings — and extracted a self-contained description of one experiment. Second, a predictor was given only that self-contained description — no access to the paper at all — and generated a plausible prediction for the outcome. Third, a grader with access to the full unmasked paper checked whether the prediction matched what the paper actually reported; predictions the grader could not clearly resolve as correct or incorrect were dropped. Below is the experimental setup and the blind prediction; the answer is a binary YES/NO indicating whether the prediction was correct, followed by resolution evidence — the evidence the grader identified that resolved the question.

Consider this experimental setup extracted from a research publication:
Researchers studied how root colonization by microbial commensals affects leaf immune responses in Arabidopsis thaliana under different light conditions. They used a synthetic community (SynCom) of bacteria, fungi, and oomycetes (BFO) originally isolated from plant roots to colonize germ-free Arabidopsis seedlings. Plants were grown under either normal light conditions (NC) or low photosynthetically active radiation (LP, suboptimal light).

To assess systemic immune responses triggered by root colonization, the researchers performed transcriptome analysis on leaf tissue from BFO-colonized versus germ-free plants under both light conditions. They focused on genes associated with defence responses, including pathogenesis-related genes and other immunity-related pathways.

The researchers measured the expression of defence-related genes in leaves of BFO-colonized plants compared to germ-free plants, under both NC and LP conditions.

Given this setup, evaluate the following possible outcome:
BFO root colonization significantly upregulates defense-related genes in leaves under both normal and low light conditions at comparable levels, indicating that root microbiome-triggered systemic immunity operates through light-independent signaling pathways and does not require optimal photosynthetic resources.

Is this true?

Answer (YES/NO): NO